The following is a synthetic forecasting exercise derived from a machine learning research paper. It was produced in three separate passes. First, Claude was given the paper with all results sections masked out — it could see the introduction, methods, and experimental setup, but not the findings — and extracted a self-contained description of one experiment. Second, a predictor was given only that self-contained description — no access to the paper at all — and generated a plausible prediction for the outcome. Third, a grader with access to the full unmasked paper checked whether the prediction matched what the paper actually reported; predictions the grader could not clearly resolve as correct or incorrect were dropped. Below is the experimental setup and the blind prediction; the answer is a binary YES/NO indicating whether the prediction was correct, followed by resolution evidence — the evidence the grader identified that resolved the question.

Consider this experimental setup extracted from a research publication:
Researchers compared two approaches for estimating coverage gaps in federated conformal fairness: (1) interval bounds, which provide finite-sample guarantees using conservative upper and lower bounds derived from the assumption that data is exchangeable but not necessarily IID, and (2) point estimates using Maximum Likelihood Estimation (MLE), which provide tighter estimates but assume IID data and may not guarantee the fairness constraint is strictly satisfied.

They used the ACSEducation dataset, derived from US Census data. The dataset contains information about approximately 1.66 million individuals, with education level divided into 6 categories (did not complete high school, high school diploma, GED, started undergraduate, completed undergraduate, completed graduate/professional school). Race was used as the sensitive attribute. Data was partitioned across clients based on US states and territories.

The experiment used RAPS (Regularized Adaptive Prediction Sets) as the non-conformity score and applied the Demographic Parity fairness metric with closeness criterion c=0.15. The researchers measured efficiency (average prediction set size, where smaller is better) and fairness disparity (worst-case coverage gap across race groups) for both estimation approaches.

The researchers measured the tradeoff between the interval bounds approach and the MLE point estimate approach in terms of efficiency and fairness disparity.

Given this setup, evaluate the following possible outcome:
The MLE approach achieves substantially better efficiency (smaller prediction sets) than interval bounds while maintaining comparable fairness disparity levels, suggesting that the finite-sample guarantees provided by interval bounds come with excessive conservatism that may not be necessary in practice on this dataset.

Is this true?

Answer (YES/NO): NO